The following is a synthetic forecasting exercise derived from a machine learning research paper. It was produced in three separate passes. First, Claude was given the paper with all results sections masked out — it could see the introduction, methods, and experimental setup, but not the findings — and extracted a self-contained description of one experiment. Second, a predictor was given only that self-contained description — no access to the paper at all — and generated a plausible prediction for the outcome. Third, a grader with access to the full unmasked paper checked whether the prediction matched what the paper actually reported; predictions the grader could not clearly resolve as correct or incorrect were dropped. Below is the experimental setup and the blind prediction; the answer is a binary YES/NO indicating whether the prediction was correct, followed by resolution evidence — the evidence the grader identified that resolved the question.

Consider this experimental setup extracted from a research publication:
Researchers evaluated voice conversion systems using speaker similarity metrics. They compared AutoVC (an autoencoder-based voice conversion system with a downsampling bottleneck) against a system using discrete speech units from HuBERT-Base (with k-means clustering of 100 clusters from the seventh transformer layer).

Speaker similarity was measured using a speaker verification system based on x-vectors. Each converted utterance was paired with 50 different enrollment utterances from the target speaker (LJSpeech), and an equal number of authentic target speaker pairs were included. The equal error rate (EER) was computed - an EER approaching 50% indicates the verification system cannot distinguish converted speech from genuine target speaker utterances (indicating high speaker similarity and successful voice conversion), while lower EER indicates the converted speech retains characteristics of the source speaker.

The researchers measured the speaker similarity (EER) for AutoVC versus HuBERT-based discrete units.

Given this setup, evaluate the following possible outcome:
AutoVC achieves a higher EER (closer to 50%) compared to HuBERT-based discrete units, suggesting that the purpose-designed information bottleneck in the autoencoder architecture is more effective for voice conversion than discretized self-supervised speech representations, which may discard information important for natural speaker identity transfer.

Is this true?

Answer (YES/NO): NO